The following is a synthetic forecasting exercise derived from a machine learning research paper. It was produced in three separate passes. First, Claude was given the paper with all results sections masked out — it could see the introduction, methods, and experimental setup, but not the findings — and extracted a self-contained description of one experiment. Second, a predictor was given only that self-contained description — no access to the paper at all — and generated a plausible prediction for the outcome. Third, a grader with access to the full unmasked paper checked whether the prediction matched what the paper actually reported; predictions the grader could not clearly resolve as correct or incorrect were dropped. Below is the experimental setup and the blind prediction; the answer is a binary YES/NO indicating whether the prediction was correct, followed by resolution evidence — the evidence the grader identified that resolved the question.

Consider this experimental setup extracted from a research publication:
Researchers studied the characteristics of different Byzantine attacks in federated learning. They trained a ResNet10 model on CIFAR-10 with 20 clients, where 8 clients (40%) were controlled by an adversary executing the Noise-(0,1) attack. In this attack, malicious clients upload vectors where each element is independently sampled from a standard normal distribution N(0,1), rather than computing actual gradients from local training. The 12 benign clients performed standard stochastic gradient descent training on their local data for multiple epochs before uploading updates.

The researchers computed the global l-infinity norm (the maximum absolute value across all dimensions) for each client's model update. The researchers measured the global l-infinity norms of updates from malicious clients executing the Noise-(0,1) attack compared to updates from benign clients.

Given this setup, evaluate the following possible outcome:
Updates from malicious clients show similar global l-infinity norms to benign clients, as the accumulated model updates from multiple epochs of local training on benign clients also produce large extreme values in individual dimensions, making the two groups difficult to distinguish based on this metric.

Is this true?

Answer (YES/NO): NO